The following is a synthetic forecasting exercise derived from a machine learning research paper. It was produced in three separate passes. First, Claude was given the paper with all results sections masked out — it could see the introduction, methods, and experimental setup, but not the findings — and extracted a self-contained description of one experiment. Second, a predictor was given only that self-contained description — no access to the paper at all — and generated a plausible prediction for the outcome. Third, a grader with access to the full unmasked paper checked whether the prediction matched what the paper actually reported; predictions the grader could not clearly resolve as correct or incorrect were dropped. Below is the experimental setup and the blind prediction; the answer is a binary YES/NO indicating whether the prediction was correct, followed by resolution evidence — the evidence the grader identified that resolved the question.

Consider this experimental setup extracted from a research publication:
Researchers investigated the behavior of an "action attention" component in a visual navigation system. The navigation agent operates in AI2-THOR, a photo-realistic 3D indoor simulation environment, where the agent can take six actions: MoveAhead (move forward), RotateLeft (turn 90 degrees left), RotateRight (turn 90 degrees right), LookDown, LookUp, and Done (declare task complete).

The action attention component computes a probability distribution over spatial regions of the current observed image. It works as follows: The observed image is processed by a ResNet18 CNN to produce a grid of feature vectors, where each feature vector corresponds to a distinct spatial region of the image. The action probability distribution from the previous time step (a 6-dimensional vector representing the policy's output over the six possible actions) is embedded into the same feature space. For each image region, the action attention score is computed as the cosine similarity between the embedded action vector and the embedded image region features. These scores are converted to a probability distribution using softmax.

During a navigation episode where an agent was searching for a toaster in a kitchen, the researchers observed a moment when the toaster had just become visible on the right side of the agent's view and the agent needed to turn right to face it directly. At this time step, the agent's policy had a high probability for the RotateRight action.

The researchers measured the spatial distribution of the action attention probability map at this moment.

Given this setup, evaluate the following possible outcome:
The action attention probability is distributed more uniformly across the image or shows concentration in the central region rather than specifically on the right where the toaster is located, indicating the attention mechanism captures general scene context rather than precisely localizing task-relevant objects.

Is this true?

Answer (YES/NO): NO